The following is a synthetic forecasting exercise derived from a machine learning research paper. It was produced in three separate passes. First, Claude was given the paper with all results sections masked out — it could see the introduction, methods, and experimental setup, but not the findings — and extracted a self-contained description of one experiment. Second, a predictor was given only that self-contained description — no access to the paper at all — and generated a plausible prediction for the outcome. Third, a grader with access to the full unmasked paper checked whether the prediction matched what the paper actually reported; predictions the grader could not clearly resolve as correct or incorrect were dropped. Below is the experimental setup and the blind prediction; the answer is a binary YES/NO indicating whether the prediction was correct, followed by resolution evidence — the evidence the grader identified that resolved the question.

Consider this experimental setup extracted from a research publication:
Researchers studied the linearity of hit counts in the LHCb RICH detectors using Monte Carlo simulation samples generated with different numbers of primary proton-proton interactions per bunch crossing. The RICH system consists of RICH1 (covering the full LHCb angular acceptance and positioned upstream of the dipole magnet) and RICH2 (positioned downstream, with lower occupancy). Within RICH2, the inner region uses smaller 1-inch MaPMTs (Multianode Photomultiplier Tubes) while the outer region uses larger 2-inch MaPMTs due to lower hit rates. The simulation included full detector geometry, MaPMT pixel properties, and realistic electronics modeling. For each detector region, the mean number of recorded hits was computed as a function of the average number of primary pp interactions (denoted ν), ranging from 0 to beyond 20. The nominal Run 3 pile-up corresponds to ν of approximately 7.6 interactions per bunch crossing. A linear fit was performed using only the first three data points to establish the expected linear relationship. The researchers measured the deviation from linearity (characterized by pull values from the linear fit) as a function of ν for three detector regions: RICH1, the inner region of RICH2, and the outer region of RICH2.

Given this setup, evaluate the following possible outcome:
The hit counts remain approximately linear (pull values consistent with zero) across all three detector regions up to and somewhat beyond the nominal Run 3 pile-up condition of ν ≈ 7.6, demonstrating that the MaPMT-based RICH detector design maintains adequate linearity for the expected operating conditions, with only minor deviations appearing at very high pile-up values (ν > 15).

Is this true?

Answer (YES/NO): NO